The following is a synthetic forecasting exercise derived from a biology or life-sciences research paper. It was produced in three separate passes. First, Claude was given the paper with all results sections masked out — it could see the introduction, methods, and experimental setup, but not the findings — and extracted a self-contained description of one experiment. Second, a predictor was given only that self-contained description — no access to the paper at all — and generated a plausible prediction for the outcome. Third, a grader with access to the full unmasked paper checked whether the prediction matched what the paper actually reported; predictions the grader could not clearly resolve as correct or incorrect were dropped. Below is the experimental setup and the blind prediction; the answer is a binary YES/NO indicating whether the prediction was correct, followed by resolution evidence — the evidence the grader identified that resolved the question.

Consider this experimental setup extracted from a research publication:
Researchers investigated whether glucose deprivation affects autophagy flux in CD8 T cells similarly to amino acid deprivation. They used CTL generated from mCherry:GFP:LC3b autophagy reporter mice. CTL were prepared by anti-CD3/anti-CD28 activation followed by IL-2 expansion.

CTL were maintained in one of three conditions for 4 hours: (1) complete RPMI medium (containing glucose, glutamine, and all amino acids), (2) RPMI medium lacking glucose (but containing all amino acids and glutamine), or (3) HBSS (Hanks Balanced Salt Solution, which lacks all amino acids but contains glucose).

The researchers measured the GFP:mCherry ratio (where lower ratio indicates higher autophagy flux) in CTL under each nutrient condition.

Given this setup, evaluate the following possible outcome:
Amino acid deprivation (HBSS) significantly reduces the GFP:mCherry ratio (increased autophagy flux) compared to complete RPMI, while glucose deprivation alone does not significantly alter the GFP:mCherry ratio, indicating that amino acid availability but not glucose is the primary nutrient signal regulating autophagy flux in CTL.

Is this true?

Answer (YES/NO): YES